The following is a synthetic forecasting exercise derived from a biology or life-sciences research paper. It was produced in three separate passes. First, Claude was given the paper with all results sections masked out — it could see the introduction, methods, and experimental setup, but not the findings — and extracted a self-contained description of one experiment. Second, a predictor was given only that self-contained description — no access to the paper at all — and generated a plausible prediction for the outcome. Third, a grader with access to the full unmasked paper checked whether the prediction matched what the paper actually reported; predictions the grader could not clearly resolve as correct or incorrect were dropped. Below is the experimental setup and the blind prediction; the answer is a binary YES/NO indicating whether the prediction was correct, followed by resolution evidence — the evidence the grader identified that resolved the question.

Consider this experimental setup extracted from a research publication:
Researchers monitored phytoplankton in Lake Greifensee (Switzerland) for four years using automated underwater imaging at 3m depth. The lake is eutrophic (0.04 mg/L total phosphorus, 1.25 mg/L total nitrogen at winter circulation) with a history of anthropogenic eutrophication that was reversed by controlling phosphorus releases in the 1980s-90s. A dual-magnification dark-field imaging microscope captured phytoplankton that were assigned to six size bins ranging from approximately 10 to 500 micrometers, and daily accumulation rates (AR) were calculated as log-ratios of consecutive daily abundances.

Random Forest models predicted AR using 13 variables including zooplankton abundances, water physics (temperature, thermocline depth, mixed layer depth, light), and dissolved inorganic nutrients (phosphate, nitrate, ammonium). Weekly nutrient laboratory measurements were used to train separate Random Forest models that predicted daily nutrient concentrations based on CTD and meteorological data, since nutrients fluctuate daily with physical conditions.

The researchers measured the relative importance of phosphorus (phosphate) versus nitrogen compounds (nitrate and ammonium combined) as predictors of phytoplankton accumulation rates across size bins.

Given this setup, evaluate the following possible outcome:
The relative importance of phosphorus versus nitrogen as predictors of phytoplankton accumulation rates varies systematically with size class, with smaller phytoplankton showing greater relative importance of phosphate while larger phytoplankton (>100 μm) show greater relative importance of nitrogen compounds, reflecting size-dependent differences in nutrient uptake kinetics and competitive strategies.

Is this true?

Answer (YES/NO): NO